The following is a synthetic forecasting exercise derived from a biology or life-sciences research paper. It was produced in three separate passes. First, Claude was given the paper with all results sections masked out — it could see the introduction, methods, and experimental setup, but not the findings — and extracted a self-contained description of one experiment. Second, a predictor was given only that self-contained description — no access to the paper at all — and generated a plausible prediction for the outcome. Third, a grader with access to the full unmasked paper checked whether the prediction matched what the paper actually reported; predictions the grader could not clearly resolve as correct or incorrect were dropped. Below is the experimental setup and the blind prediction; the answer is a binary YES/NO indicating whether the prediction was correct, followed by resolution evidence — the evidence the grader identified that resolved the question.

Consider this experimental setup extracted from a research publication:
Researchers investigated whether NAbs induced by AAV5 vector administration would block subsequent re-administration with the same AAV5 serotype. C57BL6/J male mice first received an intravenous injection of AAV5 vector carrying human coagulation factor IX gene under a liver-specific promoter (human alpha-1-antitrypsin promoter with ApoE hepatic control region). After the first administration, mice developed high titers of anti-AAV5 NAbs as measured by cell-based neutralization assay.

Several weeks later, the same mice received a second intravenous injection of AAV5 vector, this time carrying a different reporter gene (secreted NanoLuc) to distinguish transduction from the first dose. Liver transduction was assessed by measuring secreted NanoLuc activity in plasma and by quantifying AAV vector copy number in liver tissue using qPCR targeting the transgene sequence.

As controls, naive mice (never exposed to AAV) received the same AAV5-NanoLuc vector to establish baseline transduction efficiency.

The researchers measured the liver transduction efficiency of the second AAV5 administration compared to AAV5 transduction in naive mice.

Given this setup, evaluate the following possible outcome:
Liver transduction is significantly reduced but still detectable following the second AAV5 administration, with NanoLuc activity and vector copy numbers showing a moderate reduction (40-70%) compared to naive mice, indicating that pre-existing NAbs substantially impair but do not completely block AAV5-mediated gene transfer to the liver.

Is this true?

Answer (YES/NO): NO